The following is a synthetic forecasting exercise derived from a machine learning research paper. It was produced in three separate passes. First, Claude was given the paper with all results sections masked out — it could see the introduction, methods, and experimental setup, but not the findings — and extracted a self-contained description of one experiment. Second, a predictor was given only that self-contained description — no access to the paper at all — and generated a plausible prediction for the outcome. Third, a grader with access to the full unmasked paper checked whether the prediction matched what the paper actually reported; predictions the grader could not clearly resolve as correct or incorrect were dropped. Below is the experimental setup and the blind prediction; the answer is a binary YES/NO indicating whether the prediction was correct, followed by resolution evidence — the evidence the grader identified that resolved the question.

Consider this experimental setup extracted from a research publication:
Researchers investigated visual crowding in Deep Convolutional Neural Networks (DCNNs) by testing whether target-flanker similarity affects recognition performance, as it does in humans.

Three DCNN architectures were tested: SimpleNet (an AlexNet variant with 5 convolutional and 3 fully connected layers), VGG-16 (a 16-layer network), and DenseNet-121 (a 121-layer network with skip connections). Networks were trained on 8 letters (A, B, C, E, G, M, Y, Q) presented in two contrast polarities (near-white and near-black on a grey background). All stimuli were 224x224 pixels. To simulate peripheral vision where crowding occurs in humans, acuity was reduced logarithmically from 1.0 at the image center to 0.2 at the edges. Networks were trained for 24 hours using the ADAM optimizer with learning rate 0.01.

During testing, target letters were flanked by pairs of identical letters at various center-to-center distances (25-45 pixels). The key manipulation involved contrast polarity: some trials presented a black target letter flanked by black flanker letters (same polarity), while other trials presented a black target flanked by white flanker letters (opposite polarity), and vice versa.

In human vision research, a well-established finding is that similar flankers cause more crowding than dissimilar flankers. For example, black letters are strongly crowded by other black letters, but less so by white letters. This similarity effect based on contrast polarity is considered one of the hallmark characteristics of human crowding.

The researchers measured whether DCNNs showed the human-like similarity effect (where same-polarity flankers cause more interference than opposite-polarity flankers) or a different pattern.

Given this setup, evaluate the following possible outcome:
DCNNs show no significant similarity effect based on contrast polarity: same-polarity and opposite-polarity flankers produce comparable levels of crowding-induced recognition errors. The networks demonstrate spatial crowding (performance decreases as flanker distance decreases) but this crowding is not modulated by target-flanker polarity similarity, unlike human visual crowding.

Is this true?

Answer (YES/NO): YES